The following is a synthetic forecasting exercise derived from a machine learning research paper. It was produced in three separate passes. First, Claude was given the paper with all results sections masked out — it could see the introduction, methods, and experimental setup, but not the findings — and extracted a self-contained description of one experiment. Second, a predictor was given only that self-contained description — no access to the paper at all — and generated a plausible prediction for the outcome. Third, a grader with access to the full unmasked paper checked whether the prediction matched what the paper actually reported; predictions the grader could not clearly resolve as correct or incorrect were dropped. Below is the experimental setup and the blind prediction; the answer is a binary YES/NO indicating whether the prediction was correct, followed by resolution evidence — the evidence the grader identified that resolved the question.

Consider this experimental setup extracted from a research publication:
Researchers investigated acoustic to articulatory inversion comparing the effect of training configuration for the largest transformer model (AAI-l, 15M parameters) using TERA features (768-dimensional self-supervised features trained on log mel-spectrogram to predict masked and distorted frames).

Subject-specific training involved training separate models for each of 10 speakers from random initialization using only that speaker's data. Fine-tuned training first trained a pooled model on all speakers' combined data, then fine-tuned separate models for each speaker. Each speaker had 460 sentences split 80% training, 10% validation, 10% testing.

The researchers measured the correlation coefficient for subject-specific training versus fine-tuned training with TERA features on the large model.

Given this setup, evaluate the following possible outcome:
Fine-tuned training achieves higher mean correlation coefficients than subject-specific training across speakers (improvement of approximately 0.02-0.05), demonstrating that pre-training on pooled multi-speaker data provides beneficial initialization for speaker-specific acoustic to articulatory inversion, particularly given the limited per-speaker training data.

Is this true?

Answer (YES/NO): YES